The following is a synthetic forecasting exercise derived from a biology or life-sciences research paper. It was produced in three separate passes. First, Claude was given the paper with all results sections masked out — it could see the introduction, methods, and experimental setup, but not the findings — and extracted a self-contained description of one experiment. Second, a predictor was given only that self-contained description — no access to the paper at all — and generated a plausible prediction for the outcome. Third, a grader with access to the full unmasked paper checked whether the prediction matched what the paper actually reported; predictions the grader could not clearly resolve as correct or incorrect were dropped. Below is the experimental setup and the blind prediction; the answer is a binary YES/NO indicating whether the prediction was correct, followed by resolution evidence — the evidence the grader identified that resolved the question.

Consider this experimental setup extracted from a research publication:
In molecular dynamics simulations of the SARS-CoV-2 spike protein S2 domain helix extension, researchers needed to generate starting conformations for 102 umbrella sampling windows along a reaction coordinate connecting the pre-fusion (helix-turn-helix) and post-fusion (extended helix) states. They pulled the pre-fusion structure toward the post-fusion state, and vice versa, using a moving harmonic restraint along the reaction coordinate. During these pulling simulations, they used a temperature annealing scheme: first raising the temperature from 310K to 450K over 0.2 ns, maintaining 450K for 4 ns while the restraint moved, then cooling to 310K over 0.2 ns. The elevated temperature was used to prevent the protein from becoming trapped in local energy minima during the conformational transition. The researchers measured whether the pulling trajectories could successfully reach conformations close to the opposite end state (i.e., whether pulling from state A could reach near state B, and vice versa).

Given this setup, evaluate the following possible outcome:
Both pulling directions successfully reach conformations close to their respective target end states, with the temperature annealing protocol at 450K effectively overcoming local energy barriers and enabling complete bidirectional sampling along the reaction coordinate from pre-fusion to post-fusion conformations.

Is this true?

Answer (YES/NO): NO